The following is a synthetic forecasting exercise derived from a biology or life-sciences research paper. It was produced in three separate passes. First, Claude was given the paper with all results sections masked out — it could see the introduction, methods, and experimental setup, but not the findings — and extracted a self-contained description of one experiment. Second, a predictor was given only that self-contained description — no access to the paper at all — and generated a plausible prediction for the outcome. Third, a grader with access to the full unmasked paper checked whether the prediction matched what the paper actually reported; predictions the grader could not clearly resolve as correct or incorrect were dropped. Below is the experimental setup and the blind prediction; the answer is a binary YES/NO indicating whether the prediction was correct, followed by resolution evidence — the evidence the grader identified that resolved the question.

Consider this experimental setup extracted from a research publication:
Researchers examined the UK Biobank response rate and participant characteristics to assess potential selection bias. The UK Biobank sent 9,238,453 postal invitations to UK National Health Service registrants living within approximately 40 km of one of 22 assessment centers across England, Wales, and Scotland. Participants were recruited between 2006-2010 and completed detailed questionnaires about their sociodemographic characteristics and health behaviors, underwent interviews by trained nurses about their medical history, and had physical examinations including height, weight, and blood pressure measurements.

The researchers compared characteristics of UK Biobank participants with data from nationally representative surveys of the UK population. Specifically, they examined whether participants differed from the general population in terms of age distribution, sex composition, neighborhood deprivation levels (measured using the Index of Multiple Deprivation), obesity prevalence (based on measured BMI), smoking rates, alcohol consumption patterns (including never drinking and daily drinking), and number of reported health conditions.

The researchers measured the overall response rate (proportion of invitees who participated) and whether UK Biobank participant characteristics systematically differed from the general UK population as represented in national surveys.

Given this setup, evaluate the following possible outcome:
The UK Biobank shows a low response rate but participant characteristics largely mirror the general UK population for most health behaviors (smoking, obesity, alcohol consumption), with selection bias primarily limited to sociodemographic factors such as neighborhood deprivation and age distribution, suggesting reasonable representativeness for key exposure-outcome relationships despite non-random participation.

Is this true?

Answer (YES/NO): NO